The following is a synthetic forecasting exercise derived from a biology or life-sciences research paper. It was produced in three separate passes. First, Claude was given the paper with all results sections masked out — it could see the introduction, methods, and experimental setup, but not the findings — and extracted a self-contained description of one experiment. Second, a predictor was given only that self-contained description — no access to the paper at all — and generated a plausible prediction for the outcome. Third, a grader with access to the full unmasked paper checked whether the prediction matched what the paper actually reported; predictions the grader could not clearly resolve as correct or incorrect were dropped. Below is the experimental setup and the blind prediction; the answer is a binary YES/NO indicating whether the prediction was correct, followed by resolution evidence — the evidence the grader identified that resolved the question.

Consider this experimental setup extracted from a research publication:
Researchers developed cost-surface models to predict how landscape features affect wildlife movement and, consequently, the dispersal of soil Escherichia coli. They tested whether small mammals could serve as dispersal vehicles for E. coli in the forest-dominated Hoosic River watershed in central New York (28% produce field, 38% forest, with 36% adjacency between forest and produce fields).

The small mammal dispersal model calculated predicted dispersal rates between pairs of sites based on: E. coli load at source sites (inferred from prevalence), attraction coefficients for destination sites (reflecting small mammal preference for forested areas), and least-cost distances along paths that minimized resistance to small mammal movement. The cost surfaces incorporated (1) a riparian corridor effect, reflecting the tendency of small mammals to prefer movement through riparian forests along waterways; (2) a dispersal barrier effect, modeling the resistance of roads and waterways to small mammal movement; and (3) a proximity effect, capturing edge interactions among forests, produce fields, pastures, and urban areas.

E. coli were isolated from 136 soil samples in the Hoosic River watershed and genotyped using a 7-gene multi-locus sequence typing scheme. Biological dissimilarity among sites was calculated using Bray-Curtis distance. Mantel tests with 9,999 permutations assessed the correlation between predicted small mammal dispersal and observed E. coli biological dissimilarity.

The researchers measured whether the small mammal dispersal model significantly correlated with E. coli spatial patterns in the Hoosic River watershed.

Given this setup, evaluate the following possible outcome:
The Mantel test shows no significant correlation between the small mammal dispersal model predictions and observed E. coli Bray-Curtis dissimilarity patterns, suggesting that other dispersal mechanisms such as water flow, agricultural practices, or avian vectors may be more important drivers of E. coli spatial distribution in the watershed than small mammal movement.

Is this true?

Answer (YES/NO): YES